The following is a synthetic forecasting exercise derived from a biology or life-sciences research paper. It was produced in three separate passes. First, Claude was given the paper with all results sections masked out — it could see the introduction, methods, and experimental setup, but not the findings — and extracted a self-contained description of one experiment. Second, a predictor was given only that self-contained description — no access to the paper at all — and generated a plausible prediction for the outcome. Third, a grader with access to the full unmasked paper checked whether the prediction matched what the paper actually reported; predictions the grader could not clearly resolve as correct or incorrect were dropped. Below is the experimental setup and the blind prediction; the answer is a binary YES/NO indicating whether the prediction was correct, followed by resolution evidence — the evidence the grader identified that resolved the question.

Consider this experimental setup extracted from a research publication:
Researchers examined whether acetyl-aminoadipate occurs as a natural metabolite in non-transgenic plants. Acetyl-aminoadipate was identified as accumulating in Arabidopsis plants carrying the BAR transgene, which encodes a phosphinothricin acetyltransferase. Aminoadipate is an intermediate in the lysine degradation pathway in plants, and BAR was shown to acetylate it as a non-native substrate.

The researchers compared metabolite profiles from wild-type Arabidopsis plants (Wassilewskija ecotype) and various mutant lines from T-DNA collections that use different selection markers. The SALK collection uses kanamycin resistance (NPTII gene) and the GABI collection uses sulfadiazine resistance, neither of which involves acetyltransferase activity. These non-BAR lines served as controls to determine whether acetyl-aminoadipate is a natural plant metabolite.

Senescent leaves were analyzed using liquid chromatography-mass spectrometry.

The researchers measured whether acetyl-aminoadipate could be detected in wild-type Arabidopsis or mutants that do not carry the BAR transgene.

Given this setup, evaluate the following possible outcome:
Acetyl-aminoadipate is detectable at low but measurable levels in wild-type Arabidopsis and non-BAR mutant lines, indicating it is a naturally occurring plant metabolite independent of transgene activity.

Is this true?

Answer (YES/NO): NO